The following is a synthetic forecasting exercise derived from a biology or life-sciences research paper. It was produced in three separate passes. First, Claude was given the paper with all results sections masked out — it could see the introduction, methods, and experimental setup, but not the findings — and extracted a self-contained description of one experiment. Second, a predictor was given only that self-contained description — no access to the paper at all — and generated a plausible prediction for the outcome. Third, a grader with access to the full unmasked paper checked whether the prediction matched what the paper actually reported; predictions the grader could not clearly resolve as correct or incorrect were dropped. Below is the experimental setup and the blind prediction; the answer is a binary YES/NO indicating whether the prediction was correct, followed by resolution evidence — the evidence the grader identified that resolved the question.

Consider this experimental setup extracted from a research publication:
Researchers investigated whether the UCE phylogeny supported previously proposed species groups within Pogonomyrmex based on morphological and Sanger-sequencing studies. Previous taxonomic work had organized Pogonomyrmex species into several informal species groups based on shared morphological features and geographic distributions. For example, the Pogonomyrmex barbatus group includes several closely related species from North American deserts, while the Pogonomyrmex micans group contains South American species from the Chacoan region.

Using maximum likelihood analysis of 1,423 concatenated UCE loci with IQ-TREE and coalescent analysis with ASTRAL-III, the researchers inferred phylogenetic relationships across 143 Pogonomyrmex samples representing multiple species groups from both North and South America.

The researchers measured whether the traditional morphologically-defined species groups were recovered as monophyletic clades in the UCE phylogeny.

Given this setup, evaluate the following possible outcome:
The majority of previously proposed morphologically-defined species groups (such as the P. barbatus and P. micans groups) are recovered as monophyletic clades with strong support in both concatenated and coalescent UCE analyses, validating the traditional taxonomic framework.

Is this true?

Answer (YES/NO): YES